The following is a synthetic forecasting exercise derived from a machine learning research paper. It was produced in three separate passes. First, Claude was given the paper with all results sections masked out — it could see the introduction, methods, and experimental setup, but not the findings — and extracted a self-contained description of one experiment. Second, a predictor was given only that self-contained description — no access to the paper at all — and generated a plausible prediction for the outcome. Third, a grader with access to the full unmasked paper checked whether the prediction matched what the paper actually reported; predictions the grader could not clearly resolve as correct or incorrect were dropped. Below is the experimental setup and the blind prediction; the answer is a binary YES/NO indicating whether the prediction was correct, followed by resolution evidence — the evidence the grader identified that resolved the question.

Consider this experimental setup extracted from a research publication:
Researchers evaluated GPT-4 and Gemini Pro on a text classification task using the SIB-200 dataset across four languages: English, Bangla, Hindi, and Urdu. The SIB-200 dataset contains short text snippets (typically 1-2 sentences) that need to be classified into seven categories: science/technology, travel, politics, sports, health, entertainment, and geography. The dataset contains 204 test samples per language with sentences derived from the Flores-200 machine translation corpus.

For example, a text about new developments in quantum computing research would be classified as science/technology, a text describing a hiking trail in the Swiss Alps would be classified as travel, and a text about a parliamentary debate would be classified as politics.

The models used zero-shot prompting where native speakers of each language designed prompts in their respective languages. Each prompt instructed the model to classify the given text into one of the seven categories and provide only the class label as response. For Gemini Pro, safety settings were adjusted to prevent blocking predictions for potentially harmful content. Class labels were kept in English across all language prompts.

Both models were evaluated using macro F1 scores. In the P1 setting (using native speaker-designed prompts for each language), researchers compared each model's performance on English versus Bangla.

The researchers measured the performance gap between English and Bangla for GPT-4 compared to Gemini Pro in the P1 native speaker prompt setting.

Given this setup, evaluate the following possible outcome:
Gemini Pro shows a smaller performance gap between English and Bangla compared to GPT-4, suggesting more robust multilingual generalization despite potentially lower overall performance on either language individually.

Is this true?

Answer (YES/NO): NO